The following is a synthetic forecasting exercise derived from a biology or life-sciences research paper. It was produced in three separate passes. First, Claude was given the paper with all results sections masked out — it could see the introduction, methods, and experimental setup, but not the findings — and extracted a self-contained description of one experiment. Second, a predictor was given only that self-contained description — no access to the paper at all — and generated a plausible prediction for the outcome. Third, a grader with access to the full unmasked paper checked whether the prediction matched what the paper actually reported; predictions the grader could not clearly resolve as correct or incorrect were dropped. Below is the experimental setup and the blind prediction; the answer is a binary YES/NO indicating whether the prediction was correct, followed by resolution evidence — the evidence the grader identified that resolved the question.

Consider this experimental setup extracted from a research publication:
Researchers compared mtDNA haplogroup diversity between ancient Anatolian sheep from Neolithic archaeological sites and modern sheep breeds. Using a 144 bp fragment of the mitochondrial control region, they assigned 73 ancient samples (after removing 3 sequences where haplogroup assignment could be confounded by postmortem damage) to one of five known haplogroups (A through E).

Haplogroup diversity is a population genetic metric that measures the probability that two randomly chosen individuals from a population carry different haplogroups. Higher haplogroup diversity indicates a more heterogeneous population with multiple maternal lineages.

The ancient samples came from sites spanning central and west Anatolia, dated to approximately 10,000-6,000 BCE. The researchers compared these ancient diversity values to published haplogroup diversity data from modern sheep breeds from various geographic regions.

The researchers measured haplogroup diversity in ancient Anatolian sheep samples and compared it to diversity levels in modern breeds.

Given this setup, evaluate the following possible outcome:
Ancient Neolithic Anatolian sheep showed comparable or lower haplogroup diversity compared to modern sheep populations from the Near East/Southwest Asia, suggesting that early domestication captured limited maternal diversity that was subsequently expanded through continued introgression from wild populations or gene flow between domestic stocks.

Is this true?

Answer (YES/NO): YES